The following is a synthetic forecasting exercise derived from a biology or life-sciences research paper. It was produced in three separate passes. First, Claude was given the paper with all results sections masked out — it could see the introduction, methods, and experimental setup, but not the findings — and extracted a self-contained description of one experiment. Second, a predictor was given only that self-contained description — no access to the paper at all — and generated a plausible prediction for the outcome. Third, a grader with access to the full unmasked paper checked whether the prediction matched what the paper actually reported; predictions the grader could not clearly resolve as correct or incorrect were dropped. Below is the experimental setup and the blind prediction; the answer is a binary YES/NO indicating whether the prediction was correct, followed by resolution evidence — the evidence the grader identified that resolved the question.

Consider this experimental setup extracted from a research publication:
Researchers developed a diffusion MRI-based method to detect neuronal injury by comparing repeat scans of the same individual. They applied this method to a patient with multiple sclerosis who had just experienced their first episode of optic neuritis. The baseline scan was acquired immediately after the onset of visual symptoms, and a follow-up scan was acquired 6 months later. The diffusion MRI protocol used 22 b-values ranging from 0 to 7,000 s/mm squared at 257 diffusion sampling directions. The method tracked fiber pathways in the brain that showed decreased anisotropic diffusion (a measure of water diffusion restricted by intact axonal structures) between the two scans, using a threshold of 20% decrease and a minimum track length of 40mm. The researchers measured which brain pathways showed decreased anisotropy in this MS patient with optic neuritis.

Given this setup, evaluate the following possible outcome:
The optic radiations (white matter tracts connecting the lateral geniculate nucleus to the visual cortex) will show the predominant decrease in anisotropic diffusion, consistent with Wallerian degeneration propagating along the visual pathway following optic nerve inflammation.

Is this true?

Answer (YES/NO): YES